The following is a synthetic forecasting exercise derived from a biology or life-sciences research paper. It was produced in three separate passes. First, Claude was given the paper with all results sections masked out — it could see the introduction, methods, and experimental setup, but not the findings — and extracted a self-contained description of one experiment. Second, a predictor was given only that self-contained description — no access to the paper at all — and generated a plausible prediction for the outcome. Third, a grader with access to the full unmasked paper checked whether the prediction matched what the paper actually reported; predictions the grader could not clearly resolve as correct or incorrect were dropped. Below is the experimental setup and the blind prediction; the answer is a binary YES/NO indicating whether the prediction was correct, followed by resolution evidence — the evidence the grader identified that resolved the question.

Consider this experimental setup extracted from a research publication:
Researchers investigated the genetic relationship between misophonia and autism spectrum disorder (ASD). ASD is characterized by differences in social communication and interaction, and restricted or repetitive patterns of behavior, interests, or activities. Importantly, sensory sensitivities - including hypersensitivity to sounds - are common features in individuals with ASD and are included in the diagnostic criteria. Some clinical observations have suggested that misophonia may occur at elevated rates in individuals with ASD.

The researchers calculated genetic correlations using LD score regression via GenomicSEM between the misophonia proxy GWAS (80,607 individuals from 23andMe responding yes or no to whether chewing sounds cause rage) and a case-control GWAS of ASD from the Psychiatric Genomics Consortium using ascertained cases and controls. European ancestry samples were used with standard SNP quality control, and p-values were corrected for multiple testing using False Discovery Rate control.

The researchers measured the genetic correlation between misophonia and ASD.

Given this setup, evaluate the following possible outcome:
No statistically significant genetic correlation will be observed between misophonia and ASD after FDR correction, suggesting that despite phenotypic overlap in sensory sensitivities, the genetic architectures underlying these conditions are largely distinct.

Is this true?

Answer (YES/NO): YES